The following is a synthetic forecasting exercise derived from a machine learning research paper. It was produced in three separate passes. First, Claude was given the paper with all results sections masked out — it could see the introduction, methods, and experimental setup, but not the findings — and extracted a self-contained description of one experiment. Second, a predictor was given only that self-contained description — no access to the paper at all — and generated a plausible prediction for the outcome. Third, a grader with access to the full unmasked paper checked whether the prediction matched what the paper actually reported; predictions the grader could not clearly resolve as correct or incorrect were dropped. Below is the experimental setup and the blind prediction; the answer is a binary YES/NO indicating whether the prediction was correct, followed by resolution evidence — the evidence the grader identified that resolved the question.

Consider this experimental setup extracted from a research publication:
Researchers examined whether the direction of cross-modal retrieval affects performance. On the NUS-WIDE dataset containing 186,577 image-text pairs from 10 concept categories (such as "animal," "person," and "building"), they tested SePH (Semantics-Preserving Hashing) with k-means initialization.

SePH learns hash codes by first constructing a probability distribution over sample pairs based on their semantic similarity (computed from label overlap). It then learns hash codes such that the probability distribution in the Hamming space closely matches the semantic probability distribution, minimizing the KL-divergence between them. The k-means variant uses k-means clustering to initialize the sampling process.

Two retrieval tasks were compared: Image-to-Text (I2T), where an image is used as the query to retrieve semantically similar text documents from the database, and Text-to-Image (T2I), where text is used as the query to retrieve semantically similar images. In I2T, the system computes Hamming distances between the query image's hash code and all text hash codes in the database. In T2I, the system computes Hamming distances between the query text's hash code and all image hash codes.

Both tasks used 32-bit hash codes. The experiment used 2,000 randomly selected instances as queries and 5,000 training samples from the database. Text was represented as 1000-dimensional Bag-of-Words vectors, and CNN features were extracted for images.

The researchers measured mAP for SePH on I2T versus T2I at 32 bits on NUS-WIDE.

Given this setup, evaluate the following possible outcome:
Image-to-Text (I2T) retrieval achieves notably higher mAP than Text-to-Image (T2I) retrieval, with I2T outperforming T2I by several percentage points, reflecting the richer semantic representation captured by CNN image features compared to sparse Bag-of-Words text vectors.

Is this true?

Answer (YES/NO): YES